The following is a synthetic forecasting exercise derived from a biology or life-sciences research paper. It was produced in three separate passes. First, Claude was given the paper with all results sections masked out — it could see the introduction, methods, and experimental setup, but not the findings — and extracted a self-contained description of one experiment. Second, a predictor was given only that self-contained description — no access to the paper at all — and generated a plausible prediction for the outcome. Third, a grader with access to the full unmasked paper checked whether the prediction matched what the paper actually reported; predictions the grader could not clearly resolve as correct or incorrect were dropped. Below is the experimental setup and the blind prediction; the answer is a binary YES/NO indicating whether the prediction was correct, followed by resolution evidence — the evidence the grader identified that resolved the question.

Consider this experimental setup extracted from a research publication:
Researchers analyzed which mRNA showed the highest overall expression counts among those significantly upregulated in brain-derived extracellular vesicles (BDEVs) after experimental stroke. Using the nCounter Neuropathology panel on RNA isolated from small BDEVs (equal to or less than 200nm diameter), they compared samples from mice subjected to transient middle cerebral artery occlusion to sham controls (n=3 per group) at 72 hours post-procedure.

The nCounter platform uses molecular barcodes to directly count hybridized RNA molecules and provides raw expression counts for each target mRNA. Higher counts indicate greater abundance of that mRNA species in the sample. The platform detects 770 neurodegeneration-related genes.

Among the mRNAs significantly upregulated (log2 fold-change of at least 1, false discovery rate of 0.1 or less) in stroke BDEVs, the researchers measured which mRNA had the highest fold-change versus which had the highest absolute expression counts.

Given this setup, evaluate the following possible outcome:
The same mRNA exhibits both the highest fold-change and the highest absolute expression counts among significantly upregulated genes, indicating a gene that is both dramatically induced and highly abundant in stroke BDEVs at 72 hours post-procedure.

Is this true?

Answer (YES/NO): NO